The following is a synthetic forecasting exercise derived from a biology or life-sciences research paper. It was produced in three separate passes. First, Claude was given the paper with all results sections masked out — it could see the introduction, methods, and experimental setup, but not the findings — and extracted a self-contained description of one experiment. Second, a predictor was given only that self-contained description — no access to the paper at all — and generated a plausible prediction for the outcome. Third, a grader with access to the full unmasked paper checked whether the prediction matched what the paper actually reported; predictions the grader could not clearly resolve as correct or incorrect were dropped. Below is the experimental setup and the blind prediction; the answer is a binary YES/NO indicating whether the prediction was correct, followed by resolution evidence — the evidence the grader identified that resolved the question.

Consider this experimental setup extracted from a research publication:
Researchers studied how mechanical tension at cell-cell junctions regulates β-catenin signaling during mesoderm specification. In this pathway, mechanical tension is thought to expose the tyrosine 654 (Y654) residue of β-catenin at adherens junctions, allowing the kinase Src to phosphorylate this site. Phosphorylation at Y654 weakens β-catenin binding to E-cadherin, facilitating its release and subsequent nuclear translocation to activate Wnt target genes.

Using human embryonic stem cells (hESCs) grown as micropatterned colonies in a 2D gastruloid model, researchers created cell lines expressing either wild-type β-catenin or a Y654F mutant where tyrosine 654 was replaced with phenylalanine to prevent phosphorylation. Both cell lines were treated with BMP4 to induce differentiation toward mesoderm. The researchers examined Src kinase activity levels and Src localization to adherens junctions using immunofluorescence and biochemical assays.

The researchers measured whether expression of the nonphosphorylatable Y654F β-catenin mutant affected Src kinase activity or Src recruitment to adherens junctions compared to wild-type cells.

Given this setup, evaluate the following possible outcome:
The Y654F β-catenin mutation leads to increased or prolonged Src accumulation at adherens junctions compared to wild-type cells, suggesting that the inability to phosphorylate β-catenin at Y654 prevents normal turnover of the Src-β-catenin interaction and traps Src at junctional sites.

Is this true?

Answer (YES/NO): NO